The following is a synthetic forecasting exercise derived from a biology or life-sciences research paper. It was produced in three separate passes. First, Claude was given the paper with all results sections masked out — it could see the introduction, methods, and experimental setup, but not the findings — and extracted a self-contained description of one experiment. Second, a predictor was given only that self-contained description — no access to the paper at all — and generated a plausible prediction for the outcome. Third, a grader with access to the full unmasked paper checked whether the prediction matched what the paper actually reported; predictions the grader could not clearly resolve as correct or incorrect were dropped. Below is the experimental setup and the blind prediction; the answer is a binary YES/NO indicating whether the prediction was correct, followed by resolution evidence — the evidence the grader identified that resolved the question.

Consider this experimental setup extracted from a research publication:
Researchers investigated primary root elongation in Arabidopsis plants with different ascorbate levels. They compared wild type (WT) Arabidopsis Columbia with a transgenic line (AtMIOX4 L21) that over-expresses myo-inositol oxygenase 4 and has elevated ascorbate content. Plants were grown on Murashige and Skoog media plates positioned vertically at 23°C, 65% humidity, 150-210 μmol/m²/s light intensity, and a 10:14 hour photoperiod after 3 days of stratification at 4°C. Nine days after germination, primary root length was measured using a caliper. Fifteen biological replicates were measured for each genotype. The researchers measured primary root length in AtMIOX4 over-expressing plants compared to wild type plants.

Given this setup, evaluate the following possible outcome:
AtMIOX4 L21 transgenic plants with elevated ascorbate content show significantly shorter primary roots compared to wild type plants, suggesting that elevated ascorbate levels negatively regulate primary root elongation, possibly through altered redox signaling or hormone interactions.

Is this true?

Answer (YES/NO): NO